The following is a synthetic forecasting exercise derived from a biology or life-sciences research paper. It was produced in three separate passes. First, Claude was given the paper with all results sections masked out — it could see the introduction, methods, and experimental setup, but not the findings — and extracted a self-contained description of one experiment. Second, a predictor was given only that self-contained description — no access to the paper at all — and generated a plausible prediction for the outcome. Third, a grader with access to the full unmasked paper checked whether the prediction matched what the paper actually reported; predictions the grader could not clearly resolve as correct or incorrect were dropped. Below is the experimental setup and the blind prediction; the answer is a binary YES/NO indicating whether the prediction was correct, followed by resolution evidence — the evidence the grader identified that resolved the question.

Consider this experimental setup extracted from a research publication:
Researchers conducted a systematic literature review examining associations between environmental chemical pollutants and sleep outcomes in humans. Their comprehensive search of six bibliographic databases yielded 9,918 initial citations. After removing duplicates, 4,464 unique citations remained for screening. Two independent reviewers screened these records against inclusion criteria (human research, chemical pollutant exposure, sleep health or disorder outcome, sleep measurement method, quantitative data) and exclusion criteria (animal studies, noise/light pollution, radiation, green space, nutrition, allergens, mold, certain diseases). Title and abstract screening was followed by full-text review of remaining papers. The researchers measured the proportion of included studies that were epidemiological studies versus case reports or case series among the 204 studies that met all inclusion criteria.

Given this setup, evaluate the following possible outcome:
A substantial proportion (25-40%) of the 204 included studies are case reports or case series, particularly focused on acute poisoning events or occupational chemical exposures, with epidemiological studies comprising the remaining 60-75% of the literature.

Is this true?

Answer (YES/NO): YES